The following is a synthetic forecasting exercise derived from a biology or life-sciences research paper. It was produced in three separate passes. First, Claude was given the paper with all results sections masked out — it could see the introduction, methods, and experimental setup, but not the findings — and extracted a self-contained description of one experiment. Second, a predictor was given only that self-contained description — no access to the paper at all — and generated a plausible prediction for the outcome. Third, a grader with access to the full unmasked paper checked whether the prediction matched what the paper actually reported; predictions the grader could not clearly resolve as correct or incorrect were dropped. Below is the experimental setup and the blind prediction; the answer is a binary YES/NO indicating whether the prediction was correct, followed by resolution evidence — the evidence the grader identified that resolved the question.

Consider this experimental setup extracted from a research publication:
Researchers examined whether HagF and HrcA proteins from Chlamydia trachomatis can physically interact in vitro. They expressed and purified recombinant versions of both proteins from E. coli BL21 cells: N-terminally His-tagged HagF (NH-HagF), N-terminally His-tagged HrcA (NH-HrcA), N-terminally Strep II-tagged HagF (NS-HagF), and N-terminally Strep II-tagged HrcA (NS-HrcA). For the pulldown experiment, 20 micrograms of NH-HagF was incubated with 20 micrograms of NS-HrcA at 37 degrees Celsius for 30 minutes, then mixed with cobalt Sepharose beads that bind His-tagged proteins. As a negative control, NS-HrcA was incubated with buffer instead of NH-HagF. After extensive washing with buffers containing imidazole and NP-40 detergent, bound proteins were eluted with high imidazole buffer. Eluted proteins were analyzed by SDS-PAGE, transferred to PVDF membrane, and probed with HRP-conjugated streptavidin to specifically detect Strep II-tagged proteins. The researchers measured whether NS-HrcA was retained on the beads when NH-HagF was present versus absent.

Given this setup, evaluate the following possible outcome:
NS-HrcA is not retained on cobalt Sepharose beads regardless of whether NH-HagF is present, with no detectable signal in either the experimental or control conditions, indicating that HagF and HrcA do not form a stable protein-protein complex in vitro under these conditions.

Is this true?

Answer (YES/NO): NO